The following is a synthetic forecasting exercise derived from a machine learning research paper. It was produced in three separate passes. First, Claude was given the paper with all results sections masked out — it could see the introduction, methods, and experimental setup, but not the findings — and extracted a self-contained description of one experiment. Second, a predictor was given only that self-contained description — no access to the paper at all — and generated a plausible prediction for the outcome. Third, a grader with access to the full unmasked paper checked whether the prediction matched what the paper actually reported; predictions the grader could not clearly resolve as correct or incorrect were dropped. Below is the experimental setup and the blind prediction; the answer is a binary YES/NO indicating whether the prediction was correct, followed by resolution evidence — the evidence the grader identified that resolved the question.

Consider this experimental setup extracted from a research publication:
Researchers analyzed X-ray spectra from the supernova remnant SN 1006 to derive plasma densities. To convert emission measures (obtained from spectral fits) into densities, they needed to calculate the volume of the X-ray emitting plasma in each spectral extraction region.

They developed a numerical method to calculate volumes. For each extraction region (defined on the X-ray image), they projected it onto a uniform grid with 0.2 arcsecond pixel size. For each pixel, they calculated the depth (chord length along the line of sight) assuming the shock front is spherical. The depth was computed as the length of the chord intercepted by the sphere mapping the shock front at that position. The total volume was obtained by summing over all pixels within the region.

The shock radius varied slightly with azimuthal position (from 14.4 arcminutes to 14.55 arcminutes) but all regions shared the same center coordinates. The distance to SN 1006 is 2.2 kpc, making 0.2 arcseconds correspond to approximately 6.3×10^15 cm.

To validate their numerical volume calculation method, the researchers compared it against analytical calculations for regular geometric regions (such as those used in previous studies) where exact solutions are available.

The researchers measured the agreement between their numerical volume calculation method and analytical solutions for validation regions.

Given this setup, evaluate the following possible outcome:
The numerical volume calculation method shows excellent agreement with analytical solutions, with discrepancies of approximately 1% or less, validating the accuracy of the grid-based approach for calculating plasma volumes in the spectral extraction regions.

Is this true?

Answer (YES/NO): YES